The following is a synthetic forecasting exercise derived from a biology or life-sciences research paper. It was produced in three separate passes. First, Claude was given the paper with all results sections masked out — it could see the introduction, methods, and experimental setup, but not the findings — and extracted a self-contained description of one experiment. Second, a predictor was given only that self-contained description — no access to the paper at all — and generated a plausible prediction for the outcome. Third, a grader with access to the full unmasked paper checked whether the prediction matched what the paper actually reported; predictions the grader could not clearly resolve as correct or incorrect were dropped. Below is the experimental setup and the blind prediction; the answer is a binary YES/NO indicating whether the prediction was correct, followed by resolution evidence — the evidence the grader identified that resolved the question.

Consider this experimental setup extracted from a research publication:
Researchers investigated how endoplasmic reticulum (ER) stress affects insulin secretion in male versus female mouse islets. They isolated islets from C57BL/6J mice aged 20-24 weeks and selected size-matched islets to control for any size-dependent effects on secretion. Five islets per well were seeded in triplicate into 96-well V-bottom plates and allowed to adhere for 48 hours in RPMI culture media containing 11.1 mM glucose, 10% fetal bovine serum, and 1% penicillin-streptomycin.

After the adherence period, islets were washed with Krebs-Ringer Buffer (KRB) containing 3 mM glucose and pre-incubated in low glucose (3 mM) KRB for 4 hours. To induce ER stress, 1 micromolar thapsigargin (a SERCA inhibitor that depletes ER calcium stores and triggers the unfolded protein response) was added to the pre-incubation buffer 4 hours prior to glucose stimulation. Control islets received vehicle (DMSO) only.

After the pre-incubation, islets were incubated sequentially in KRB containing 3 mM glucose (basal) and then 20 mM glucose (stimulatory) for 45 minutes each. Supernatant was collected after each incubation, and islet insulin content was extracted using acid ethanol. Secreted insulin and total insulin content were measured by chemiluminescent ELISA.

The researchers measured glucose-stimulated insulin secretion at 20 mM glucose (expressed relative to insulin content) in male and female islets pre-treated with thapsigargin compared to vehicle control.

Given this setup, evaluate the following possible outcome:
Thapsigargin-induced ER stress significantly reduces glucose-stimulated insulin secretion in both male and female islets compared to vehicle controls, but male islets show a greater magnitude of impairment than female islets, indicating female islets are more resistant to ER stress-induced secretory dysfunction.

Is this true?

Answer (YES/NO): NO